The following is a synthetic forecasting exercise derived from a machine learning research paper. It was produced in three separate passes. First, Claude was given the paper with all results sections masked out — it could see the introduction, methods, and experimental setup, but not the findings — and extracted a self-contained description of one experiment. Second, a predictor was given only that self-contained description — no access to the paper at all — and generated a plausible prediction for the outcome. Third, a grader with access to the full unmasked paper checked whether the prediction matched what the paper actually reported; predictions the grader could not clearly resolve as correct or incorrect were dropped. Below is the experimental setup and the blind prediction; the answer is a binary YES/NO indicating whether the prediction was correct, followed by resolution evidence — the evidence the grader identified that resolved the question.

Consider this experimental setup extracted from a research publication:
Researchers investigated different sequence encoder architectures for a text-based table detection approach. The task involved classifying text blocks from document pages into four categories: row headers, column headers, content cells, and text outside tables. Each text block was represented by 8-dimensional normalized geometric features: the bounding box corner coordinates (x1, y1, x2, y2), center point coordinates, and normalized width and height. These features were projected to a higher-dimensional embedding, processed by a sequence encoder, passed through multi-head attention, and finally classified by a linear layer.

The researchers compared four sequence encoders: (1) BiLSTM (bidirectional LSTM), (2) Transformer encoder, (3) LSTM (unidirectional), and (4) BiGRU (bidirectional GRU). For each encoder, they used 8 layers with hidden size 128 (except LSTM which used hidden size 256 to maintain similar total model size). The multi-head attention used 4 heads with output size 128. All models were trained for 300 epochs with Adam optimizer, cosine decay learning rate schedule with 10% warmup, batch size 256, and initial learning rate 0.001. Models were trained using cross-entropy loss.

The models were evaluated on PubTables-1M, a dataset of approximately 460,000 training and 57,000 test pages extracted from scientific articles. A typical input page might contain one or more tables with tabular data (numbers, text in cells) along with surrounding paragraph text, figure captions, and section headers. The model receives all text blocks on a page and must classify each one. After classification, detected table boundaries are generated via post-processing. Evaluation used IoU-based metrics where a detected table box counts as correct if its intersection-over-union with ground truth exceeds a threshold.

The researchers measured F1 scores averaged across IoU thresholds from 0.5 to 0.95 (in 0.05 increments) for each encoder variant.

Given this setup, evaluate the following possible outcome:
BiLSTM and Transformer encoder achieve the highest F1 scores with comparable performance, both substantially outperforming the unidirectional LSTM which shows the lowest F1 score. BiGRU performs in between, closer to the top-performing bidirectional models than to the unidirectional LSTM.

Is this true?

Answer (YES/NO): YES